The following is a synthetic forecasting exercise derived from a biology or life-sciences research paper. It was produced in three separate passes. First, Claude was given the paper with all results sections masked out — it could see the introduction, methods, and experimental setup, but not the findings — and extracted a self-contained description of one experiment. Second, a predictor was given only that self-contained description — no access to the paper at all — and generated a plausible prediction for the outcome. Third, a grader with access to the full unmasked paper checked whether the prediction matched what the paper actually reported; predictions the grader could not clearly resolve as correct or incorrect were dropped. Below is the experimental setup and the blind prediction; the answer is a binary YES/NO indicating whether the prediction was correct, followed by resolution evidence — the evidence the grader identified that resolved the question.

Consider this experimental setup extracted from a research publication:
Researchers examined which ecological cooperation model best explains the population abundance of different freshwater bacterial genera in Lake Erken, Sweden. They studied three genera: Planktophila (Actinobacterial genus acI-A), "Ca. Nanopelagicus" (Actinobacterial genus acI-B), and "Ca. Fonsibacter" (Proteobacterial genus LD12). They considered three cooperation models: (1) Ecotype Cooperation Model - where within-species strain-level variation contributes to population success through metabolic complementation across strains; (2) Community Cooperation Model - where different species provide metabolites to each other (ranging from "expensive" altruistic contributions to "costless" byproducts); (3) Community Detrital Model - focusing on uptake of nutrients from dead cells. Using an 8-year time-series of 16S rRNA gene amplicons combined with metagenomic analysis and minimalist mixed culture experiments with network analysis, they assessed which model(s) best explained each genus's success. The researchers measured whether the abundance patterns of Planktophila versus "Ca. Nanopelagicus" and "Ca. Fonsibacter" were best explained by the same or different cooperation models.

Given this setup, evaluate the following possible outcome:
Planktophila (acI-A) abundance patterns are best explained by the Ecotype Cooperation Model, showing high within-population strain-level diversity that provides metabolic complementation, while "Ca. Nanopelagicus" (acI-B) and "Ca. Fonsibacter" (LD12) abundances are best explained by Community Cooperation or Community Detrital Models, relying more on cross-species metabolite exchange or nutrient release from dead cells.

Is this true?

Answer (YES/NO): NO